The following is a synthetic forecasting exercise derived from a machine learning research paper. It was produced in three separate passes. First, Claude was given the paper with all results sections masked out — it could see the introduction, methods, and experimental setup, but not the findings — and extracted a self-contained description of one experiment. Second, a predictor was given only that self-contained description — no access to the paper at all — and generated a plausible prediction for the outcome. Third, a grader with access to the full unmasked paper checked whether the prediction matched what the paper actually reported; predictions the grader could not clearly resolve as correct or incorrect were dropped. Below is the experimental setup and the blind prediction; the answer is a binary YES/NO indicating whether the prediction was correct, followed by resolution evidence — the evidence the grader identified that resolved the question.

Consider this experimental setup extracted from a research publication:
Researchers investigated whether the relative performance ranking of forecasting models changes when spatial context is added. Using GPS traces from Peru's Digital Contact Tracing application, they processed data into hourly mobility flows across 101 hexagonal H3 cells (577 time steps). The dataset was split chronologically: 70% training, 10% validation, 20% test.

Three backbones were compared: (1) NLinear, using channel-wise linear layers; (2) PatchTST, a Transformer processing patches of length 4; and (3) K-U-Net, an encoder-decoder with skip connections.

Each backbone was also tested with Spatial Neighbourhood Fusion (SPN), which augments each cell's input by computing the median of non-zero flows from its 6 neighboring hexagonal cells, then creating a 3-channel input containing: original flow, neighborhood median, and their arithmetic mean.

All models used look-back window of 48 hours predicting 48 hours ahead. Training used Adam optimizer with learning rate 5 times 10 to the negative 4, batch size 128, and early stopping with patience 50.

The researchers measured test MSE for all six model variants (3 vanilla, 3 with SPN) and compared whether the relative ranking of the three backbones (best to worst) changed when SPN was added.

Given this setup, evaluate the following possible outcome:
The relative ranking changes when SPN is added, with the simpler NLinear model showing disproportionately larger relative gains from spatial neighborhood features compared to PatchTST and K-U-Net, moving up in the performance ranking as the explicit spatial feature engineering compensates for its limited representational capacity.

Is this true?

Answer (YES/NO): NO